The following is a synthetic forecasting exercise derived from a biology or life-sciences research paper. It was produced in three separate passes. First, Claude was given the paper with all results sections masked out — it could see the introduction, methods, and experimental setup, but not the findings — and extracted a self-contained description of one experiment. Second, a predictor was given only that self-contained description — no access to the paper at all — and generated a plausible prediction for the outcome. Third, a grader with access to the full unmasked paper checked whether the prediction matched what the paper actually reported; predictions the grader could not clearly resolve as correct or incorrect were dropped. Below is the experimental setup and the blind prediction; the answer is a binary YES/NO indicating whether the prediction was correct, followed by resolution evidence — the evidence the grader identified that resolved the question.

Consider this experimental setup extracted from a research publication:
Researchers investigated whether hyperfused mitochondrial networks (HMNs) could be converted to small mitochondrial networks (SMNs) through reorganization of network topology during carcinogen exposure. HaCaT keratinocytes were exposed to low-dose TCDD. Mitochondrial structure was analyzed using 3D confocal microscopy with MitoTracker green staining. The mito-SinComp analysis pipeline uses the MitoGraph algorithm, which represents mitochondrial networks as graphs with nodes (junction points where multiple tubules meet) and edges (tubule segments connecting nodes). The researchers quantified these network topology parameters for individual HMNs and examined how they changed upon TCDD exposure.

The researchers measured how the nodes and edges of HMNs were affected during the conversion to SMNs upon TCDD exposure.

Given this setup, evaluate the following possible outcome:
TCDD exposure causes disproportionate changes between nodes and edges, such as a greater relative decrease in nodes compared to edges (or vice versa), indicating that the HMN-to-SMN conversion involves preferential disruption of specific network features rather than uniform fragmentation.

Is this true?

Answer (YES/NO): NO